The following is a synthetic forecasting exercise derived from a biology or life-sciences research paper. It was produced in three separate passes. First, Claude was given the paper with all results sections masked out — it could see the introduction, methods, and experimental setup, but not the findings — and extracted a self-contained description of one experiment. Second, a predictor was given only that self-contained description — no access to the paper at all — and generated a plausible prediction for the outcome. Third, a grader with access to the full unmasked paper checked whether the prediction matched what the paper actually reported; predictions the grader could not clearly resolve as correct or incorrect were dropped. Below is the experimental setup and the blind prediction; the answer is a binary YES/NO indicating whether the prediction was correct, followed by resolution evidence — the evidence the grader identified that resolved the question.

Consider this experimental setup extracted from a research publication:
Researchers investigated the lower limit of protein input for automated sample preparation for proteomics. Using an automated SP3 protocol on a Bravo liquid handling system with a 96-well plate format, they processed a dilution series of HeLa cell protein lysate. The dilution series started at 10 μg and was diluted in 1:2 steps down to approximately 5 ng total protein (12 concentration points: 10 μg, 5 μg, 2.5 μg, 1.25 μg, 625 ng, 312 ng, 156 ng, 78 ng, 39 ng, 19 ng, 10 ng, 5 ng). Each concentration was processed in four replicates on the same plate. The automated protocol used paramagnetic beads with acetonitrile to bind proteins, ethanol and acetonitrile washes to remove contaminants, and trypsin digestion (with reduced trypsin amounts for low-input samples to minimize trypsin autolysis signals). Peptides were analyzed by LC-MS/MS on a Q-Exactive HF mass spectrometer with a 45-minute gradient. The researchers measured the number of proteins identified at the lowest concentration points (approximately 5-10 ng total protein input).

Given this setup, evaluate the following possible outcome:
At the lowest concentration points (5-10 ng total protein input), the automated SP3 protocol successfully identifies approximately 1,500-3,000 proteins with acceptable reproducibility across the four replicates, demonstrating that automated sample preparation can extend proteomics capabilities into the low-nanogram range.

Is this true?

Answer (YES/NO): NO